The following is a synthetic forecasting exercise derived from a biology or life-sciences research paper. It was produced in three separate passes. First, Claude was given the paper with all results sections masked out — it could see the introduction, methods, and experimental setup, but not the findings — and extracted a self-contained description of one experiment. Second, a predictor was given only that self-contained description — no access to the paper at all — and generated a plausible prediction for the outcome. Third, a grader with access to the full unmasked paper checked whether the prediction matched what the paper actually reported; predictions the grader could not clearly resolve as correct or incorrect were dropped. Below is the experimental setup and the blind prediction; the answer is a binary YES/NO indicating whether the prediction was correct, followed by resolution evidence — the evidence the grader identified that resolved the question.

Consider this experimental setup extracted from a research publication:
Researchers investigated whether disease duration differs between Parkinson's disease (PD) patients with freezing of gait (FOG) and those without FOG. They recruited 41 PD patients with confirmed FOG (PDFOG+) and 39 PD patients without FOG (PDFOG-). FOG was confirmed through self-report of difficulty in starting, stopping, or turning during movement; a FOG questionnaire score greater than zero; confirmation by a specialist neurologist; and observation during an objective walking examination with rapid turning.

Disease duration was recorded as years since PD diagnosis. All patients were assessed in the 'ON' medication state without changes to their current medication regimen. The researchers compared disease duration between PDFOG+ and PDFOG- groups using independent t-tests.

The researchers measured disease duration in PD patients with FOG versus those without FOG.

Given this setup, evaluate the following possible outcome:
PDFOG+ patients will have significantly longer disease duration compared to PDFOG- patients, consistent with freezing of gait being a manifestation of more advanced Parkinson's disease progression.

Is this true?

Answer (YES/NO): NO